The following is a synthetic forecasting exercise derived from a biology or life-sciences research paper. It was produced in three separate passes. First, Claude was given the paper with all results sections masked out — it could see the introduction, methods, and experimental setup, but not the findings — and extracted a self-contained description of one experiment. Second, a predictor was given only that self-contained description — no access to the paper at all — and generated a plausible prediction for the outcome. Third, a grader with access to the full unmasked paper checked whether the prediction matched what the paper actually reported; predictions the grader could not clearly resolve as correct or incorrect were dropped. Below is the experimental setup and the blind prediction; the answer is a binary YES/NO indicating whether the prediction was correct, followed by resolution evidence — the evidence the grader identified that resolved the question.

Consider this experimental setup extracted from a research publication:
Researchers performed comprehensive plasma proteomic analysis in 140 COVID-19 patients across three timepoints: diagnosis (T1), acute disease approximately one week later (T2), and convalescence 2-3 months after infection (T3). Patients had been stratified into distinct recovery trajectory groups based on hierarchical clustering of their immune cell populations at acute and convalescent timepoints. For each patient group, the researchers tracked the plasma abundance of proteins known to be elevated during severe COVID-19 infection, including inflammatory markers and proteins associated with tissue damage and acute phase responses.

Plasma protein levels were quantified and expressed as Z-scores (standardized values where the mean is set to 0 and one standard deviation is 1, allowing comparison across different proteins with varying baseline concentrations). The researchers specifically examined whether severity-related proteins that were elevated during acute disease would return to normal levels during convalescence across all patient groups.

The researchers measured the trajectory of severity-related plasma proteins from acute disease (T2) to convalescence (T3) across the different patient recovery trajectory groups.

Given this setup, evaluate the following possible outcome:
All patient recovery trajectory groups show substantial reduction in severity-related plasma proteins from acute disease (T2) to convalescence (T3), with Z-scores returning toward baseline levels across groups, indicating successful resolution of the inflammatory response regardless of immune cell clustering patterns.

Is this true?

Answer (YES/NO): NO